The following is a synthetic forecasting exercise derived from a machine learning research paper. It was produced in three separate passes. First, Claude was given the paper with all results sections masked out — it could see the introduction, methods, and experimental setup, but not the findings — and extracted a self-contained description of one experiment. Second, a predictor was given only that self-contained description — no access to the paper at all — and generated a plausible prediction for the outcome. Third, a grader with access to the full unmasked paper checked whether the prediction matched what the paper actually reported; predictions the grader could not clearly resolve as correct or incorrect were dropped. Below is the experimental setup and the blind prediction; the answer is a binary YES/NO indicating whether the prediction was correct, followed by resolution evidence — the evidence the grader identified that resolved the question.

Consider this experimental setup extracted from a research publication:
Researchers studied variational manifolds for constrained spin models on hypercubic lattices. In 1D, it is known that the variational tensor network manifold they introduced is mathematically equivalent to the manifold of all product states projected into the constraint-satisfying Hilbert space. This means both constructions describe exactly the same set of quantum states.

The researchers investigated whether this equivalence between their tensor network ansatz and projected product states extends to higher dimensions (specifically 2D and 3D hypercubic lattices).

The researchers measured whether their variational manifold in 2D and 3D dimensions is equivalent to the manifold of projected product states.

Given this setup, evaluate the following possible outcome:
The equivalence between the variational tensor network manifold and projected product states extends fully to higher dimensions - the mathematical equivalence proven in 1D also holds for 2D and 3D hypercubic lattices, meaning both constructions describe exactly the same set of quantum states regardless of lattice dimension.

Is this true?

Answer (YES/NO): NO